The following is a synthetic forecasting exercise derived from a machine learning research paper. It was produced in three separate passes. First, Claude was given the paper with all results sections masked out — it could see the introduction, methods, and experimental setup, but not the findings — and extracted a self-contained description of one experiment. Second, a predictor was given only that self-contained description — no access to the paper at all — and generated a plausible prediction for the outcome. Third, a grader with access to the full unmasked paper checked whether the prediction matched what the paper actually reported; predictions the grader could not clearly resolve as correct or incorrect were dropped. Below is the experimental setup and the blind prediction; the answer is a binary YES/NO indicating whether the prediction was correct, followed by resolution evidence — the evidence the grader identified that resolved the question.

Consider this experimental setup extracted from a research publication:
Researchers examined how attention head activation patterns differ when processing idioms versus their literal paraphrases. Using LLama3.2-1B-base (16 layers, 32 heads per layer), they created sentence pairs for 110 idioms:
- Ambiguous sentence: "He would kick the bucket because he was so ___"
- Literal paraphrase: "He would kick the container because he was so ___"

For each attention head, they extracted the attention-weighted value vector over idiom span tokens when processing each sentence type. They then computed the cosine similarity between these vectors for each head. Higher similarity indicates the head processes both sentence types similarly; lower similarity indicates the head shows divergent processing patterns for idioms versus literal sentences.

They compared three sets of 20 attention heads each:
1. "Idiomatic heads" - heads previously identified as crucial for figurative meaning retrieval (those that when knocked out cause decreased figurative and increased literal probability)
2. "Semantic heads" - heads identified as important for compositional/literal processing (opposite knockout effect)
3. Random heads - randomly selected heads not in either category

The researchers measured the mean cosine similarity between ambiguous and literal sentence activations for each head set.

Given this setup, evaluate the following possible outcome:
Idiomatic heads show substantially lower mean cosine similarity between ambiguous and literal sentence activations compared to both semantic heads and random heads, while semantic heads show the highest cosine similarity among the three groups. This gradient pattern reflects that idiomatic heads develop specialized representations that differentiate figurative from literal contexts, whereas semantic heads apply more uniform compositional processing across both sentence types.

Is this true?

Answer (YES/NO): NO